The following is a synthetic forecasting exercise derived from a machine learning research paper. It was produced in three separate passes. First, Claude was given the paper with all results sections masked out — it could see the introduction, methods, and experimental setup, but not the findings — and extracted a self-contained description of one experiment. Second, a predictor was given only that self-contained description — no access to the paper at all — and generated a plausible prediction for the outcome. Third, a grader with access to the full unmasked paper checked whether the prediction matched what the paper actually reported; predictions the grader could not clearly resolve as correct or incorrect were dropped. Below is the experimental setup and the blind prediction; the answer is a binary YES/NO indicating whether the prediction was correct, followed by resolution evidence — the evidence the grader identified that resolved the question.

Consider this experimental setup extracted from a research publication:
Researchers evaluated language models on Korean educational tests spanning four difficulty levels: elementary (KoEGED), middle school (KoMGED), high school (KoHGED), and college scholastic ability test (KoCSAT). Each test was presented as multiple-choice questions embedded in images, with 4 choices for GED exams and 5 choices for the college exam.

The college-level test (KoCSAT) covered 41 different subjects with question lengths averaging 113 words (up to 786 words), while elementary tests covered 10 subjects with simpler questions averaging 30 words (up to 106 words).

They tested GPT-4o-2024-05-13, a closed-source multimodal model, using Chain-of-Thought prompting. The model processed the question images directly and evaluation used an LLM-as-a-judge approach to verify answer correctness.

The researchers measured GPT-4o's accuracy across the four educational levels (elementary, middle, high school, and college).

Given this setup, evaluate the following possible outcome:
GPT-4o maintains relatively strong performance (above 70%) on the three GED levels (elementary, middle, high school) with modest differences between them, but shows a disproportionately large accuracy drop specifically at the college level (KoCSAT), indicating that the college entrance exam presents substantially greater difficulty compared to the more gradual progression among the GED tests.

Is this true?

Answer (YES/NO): YES